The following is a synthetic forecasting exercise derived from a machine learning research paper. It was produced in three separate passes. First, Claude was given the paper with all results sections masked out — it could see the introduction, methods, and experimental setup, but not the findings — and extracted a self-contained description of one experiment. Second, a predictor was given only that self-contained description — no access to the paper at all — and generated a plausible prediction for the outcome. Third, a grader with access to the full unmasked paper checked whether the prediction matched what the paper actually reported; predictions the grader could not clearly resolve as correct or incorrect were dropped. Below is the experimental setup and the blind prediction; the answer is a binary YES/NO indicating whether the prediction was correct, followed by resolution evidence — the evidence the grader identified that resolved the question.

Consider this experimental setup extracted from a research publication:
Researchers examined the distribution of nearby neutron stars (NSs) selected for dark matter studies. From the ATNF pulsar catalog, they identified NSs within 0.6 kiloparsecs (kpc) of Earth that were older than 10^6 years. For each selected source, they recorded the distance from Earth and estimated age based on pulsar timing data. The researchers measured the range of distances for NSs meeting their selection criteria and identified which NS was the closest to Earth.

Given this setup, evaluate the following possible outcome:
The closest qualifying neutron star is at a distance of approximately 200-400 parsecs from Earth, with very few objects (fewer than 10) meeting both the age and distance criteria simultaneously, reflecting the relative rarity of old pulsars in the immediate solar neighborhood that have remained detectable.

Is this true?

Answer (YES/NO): NO